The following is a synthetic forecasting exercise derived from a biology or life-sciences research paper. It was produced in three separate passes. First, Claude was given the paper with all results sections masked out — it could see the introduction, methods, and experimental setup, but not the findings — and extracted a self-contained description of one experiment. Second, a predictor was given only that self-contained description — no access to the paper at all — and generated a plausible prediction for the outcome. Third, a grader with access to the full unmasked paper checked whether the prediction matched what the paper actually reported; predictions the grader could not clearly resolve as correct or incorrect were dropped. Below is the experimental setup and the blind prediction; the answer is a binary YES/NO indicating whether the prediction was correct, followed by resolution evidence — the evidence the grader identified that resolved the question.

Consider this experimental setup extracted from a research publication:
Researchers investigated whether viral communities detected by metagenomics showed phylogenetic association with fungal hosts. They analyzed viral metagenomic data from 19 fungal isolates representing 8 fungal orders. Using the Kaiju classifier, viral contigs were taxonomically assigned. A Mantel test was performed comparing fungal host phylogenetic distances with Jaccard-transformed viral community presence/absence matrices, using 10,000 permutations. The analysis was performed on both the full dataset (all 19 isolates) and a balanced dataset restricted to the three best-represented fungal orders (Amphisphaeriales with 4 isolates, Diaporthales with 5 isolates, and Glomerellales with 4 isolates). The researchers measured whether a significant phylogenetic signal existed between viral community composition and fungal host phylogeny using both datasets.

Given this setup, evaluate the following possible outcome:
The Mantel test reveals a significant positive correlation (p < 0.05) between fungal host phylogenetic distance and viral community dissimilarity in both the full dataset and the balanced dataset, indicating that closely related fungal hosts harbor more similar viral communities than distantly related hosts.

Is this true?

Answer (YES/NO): NO